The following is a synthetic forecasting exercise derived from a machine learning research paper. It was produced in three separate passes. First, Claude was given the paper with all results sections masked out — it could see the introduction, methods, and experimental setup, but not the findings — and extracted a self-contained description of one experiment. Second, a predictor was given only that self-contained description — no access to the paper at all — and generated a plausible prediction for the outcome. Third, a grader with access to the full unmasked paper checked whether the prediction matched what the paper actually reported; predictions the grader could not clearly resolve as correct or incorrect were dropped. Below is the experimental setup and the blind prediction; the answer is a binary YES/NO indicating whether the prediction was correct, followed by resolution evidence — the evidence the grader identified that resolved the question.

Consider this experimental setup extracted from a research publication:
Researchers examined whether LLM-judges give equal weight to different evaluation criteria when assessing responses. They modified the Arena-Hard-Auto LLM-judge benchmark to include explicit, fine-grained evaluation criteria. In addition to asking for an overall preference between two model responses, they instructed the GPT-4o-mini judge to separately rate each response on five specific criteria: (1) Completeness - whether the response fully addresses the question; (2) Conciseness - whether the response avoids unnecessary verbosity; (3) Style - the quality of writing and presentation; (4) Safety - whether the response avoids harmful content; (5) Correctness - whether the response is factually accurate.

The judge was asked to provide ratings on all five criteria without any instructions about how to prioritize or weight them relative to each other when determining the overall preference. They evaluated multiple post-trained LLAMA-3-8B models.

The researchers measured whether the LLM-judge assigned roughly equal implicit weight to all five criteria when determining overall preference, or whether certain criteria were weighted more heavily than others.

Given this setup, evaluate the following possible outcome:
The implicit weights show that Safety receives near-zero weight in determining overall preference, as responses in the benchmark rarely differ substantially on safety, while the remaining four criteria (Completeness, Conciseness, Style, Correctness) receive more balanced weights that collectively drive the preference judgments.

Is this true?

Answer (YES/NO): NO